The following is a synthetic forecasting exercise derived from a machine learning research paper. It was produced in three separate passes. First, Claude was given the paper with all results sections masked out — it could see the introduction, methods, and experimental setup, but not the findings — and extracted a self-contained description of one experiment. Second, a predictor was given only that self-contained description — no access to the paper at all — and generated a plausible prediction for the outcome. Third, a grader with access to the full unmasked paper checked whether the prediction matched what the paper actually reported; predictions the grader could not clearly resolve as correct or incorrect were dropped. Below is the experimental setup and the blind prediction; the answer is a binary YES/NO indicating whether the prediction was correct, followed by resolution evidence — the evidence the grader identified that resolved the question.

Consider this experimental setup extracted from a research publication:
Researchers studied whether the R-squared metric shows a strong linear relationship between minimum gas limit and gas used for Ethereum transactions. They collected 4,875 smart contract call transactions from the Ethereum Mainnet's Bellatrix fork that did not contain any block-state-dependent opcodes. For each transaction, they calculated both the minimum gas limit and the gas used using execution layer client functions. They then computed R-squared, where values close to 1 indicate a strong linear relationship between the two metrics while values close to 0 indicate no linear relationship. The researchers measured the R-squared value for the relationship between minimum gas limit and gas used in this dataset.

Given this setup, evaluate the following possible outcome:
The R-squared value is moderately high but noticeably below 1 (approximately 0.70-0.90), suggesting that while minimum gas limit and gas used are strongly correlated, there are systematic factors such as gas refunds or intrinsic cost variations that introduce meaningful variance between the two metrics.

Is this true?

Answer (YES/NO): NO